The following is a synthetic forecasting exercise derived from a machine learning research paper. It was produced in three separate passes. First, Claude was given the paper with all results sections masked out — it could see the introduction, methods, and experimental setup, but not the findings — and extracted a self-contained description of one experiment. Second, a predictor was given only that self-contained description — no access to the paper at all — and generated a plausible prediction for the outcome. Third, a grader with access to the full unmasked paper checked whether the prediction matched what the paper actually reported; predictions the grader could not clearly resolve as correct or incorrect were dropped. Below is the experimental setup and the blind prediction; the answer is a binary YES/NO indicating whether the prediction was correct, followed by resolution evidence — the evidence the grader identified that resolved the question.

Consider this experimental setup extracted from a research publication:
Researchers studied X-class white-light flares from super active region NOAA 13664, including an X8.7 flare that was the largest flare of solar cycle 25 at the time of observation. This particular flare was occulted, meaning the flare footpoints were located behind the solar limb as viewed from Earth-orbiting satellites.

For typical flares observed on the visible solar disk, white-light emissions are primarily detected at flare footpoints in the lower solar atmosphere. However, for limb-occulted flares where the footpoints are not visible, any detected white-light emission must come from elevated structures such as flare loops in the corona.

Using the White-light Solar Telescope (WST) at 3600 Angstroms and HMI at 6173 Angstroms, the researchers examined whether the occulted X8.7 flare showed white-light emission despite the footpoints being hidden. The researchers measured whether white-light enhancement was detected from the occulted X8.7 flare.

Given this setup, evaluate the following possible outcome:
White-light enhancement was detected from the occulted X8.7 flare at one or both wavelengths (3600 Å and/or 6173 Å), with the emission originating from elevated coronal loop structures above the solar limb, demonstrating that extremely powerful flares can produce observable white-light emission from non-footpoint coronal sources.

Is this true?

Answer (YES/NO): YES